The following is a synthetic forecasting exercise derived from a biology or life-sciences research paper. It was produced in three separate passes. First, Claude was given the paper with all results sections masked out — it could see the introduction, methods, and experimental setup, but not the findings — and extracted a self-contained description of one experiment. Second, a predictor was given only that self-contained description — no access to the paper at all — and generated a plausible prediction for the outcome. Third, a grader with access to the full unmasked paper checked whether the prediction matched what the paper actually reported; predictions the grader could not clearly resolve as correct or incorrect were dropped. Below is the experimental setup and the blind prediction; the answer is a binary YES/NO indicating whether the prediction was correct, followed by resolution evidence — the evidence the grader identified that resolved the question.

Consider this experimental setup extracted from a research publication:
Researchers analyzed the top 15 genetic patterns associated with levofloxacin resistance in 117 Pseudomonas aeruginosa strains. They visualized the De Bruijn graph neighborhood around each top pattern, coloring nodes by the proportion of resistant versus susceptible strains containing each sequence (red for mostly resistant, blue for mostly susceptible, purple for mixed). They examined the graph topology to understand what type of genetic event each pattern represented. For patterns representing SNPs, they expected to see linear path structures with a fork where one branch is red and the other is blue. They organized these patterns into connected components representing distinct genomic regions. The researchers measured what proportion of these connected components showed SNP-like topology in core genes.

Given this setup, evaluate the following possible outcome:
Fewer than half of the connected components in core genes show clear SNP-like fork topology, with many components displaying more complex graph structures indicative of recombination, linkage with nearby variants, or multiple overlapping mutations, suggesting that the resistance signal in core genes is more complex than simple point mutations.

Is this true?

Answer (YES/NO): NO